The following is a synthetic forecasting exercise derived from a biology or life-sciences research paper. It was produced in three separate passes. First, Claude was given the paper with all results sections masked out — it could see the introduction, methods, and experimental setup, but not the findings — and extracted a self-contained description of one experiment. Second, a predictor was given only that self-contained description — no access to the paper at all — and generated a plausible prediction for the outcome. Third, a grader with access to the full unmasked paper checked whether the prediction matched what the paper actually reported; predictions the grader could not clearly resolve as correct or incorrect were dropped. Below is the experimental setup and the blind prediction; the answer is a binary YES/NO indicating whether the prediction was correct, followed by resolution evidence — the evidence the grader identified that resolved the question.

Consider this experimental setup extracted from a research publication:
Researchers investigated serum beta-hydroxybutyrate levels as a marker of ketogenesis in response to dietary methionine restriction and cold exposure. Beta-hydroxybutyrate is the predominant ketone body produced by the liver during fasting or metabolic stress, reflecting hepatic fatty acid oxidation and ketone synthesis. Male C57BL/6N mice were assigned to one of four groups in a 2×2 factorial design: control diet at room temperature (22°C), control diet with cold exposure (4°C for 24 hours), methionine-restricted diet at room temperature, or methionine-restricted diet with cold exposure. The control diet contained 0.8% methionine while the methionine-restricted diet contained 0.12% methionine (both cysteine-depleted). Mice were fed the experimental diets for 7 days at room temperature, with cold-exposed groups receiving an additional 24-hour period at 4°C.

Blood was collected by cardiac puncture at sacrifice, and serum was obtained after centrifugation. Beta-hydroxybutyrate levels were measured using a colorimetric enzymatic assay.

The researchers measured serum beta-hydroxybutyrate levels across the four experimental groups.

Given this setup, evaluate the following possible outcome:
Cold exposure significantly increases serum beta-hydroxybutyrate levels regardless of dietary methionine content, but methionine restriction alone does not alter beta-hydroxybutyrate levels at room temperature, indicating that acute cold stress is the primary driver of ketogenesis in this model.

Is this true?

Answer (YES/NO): NO